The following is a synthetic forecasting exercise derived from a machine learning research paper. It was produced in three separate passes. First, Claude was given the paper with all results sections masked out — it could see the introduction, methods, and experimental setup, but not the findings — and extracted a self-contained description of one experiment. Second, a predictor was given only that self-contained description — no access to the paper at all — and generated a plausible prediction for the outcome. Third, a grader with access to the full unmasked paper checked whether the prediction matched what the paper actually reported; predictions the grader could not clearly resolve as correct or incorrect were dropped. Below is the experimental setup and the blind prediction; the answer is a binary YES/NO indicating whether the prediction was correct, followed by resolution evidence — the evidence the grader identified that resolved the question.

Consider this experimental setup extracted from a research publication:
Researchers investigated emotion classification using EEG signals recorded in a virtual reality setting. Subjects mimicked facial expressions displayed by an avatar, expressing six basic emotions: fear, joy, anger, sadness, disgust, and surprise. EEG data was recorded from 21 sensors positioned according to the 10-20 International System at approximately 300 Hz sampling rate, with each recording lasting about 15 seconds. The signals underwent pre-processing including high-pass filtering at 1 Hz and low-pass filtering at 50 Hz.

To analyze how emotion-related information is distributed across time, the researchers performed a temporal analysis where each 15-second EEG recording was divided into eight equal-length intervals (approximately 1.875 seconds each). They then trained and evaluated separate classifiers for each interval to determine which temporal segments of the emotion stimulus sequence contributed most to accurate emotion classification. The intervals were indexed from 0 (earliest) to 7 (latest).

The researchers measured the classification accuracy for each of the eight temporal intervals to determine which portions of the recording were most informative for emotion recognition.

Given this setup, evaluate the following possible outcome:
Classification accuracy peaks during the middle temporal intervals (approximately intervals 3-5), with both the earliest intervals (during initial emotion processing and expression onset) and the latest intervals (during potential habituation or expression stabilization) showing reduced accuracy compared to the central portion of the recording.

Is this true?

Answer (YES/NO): NO